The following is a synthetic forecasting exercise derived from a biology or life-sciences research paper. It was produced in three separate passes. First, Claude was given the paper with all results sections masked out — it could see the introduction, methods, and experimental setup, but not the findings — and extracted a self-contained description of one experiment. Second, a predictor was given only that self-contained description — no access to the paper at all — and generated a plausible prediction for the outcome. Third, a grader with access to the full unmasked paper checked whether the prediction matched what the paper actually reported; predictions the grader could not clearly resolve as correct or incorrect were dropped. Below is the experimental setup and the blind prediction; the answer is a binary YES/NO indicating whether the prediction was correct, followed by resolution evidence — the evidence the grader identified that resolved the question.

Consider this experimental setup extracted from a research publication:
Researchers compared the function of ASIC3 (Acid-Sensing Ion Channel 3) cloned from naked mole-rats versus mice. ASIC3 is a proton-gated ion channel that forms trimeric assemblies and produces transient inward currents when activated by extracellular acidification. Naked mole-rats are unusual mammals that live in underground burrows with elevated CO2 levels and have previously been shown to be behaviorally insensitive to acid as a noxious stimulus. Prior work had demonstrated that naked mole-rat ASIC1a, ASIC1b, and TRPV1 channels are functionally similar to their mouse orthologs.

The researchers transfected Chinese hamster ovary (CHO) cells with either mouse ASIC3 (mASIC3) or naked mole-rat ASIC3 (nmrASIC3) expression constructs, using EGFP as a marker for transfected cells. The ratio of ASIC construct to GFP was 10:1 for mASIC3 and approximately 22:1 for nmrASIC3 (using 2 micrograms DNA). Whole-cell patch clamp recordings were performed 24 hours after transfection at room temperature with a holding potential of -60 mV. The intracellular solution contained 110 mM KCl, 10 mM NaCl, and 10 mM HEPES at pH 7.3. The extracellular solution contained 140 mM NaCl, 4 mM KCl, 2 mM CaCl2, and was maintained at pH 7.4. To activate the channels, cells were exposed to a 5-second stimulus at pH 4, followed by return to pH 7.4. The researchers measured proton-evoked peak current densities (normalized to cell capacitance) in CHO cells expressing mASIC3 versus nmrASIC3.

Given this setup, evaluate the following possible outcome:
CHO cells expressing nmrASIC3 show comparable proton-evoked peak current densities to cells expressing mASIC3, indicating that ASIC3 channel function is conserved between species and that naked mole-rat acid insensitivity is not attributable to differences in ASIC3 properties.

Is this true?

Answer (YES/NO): NO